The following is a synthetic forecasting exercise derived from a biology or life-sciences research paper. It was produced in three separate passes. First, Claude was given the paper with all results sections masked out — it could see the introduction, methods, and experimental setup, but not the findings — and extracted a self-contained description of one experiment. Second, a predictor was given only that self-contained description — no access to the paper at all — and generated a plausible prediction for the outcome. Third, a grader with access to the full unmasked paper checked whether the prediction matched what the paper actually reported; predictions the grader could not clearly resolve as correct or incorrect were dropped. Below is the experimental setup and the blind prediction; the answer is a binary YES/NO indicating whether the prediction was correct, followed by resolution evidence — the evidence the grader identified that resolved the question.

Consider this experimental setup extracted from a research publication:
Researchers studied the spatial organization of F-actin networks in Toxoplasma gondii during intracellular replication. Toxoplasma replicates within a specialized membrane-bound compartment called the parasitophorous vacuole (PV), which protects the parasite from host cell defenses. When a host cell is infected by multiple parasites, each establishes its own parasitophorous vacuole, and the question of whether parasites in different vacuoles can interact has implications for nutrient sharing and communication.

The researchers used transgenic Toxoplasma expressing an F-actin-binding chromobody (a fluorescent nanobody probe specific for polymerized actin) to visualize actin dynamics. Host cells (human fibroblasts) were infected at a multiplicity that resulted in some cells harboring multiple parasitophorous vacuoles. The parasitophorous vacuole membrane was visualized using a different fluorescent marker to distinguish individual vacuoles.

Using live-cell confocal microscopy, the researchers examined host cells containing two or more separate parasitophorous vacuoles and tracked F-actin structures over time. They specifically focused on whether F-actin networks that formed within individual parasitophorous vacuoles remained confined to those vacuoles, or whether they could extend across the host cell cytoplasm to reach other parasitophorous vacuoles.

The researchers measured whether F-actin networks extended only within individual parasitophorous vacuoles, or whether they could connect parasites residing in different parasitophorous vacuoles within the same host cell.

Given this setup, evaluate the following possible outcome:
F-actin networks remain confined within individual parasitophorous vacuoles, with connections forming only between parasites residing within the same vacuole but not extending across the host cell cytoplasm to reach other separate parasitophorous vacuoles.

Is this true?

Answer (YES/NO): NO